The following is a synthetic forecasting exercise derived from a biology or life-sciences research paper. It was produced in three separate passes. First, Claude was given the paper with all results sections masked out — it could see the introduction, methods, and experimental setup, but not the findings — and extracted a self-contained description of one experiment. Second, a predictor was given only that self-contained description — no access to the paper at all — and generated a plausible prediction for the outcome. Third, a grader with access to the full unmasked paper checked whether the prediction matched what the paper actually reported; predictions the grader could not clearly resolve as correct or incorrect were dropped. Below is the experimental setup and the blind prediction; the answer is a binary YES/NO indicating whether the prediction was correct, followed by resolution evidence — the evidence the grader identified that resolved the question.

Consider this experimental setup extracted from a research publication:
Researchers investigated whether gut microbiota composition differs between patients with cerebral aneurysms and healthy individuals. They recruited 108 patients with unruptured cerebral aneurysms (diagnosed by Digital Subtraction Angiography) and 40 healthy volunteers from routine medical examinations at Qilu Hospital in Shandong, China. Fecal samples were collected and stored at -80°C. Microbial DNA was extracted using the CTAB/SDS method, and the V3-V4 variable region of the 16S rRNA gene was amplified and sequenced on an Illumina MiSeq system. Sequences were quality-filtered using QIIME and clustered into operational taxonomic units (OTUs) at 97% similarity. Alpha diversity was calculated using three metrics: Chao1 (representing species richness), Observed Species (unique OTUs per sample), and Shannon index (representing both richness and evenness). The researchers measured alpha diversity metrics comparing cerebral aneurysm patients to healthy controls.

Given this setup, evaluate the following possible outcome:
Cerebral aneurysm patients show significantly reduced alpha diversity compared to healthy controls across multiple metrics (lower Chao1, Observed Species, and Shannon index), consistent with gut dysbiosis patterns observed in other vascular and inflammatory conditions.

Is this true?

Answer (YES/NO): NO